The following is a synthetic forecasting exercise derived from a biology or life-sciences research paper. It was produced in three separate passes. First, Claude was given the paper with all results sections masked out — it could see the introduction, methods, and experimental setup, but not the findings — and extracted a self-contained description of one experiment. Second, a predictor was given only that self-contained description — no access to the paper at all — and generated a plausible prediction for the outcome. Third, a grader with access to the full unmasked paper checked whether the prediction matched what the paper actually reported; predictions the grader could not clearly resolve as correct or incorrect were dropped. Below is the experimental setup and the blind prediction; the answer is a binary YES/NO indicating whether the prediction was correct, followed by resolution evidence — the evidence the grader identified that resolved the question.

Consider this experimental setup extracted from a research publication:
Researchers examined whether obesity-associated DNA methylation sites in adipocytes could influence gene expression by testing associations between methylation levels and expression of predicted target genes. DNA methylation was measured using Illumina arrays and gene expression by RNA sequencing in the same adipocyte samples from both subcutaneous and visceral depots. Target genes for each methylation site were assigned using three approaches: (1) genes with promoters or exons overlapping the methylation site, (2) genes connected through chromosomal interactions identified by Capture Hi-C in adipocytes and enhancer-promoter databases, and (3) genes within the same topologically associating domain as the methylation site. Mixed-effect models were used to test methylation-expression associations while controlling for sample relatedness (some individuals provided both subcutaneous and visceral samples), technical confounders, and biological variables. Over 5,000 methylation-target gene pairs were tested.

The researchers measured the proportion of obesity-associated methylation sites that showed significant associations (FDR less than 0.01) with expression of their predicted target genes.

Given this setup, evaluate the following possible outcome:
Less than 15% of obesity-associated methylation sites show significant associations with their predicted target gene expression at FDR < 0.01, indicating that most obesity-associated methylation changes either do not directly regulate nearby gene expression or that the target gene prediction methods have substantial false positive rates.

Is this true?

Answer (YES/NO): NO